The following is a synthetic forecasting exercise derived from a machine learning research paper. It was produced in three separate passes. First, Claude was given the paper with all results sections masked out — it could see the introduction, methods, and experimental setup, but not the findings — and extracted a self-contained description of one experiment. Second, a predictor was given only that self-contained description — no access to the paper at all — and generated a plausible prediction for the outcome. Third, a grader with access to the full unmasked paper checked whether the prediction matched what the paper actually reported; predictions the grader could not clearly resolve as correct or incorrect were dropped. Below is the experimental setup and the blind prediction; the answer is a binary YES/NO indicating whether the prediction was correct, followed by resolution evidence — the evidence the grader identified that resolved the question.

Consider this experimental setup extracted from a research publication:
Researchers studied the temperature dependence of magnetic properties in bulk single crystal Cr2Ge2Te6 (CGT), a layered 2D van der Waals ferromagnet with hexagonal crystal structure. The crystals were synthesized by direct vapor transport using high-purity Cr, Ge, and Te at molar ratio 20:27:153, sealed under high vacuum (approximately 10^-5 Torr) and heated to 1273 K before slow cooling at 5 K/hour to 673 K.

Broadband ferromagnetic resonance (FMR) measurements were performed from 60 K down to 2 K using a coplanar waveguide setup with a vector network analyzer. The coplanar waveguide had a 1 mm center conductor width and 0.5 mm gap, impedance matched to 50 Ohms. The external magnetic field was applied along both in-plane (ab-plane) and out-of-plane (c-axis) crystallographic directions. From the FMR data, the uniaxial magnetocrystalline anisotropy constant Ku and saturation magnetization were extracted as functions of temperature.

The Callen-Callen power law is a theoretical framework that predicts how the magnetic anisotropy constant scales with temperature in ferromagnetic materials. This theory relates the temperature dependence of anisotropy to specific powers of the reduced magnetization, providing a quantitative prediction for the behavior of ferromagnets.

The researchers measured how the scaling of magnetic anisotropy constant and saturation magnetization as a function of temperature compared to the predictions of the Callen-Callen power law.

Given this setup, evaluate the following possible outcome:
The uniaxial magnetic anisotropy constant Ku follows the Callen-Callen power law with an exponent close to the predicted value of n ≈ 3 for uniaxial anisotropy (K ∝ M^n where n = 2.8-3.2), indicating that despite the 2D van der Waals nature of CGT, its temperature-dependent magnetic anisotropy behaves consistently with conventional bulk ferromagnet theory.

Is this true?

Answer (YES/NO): NO